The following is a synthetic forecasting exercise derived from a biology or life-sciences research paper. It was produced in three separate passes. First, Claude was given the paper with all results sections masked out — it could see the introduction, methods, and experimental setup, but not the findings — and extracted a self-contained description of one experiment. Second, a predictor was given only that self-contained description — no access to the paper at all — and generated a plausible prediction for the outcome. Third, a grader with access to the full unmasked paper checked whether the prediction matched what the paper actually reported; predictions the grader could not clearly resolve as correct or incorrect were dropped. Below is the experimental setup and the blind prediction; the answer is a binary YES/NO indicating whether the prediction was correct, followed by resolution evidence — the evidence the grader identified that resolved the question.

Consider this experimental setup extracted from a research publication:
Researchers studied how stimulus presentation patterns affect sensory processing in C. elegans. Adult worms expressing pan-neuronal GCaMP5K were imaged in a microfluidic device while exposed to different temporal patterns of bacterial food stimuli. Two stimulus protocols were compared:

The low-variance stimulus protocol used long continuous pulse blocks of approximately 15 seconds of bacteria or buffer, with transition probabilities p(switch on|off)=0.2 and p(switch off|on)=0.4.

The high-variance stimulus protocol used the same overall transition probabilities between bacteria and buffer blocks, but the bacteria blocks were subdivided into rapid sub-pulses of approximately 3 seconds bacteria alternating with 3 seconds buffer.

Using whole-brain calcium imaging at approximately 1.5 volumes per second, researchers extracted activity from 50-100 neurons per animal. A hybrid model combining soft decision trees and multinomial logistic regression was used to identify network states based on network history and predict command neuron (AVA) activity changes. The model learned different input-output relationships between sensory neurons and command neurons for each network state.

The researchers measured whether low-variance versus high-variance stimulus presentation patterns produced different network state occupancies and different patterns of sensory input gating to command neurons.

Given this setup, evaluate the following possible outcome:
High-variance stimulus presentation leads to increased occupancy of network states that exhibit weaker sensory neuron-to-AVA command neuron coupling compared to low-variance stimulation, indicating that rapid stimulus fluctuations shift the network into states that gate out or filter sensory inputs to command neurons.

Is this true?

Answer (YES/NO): NO